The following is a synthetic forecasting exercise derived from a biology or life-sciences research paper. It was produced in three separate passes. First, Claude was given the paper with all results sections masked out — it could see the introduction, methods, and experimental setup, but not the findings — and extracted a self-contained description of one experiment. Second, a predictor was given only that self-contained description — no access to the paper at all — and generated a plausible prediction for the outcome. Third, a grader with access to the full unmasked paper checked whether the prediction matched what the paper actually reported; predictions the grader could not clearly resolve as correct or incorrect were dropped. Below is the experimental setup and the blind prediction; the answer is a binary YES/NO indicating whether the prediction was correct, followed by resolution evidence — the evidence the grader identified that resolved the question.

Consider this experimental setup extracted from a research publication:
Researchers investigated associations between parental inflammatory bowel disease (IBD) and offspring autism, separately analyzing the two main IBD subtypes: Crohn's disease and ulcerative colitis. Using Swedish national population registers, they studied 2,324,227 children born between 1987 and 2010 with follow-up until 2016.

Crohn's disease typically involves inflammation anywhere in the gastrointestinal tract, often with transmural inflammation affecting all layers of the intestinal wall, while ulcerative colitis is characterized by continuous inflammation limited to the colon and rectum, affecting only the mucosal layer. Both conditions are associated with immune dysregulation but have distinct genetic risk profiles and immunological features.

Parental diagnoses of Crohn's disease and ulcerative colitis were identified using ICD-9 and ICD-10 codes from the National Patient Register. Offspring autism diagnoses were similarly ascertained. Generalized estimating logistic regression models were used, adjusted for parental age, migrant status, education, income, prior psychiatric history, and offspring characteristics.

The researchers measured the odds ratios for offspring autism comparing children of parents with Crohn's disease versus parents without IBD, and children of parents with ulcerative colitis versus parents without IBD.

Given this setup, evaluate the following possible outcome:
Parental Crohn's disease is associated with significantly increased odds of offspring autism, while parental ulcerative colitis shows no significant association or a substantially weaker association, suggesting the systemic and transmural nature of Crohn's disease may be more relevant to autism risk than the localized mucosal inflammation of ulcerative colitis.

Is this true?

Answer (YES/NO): NO